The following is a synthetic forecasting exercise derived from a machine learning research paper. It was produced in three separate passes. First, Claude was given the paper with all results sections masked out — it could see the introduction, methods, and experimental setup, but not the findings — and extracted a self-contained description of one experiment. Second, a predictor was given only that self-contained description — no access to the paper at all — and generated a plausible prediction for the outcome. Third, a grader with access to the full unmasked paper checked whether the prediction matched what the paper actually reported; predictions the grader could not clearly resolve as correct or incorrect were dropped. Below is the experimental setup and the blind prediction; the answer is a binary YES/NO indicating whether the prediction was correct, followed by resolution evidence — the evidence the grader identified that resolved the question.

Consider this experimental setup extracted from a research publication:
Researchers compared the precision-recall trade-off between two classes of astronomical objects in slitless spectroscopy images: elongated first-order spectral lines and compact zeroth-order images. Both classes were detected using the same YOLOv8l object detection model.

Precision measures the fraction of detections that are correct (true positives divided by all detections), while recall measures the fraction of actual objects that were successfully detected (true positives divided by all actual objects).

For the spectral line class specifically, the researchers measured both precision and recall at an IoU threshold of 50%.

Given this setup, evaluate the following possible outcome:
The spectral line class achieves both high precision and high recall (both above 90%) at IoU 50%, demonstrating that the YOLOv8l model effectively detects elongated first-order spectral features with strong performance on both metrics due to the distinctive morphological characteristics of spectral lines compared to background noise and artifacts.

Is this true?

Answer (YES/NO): NO